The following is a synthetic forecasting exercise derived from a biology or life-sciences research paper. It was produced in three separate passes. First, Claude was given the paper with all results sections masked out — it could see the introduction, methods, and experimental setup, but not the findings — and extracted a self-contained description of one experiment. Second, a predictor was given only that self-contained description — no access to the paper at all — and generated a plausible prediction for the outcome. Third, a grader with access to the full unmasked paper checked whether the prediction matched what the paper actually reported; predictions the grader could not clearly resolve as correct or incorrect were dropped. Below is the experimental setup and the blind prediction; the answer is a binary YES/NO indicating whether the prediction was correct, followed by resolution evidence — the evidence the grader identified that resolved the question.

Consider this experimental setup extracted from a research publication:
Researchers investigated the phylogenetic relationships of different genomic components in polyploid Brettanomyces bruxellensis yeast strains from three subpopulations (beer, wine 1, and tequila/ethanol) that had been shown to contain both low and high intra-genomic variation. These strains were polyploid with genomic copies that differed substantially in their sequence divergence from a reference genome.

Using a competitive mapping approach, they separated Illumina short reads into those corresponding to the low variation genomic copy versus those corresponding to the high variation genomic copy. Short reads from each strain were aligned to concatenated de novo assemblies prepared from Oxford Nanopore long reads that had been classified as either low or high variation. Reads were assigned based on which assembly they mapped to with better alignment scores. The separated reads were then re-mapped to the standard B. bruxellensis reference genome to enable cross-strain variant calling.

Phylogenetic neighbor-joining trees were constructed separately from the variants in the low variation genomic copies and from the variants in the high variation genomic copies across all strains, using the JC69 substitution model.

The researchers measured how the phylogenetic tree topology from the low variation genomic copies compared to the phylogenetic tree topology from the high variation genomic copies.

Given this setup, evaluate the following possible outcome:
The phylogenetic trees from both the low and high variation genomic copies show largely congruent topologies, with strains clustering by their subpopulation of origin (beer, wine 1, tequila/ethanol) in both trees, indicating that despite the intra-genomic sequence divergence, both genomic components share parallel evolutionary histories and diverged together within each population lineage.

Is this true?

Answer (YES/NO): NO